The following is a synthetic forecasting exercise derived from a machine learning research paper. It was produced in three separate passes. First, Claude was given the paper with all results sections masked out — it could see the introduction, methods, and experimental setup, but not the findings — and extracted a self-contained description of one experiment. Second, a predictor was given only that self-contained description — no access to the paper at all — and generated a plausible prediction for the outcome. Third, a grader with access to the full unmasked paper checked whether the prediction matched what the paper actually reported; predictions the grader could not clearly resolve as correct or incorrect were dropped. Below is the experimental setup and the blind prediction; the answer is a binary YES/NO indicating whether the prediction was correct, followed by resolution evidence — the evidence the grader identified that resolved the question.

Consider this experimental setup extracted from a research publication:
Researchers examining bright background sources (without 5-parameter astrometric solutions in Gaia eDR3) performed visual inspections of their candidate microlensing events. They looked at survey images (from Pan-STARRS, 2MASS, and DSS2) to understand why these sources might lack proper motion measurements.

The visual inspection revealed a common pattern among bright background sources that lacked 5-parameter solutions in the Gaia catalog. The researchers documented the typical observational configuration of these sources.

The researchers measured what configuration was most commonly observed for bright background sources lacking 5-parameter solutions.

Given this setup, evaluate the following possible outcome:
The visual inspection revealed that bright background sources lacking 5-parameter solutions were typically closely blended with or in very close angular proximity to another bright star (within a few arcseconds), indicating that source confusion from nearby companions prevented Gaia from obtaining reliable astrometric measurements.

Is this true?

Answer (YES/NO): YES